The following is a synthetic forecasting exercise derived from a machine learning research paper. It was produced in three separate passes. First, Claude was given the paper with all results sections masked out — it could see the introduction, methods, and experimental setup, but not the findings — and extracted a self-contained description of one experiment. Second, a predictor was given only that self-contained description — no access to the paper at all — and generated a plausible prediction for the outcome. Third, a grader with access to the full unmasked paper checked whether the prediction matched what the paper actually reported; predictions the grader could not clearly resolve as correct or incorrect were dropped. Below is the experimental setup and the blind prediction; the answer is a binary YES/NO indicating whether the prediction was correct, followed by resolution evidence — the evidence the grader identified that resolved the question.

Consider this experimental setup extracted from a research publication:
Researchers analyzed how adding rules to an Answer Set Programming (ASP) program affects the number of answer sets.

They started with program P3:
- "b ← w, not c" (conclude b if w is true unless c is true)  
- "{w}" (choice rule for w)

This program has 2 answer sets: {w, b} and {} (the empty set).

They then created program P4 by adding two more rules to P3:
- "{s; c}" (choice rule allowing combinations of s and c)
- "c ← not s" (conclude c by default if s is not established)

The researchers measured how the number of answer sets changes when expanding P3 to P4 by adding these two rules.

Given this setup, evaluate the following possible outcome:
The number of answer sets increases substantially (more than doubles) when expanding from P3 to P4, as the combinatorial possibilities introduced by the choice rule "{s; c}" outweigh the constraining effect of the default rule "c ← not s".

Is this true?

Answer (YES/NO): YES